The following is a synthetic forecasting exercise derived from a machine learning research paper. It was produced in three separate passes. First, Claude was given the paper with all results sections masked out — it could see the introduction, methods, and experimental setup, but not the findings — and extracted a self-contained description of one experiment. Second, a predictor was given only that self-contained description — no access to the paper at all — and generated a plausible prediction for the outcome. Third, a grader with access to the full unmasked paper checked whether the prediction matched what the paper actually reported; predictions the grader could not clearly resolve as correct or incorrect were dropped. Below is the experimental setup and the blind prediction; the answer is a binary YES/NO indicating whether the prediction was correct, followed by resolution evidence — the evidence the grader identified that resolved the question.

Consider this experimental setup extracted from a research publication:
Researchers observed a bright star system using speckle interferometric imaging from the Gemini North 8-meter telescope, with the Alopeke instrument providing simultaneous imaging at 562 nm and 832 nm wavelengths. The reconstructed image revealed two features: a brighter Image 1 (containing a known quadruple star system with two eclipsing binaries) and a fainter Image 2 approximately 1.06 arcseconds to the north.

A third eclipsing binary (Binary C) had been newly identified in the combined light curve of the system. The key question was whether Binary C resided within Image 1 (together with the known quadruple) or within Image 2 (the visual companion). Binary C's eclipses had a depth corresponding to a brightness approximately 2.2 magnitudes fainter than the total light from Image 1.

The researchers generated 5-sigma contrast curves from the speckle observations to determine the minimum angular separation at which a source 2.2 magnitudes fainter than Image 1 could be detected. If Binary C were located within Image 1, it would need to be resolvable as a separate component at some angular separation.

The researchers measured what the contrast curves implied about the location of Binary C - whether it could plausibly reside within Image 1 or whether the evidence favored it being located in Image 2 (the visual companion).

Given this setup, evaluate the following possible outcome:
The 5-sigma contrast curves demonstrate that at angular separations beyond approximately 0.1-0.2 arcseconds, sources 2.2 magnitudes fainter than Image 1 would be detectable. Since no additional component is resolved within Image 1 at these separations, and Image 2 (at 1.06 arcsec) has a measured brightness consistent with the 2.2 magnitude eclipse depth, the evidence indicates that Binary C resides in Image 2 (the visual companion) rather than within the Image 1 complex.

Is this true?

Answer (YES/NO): NO